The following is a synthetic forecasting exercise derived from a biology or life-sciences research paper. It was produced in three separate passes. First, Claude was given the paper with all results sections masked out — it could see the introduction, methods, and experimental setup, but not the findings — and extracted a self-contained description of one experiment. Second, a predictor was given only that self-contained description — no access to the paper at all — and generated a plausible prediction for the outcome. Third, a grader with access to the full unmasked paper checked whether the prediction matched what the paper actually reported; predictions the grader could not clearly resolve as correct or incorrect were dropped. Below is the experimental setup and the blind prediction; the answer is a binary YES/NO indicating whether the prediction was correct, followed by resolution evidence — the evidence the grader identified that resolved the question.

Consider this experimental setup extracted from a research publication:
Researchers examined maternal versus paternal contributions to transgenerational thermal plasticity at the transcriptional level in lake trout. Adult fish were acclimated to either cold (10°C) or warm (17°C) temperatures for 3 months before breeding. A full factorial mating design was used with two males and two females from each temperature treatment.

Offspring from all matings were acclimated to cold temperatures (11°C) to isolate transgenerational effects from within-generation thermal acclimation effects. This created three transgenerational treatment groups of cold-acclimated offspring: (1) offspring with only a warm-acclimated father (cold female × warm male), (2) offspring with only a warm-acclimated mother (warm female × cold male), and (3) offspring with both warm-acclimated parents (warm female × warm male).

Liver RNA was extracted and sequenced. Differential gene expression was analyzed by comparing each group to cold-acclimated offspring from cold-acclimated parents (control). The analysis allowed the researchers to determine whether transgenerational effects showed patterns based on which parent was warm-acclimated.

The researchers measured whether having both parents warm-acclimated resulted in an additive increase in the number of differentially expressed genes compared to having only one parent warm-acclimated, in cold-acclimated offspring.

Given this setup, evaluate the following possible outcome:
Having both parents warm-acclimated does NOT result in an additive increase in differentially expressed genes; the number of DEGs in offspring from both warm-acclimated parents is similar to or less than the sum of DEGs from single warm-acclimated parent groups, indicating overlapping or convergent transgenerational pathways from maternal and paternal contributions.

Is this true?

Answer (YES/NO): YES